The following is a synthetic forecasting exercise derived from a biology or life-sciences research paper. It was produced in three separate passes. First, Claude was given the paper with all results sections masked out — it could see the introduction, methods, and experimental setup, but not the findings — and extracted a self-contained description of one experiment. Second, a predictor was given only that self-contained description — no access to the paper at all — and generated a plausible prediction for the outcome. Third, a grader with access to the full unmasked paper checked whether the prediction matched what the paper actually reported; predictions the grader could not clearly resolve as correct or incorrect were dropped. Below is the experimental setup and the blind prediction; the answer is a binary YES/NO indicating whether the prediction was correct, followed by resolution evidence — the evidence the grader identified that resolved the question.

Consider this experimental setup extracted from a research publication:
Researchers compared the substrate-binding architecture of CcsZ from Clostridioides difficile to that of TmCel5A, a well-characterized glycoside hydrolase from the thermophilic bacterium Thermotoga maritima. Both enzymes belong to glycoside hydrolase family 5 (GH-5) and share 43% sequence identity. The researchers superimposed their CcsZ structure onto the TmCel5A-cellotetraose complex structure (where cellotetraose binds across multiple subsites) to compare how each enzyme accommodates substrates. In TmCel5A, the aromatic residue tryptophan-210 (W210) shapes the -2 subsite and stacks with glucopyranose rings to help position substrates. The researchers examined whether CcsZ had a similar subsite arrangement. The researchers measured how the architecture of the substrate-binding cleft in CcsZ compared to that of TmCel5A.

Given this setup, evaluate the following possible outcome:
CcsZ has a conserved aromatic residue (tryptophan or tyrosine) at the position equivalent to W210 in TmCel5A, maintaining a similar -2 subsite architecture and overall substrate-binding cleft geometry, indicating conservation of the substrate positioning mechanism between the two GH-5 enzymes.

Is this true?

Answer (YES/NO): NO